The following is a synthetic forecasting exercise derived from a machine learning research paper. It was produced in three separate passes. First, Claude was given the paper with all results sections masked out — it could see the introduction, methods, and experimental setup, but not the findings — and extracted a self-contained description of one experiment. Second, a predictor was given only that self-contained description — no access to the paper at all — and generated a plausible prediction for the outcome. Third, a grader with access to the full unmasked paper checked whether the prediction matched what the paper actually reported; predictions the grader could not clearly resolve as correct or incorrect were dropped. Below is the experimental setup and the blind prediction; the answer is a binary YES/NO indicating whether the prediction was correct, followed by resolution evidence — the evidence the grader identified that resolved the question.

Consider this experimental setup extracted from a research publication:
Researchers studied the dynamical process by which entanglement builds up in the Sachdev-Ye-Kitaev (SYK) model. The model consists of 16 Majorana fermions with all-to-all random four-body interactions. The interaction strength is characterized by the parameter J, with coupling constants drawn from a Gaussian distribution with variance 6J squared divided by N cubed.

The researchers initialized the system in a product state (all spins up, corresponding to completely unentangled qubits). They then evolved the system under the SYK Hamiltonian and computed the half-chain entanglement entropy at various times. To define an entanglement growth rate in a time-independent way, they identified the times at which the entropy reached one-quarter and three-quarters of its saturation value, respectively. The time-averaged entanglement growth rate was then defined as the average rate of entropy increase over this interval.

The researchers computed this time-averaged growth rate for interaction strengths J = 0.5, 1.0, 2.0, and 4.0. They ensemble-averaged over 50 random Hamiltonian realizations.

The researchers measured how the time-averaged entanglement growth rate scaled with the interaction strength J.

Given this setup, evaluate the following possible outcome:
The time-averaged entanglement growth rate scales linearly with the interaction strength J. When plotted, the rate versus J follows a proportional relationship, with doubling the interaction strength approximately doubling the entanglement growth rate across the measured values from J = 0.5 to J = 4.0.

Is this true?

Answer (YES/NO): NO